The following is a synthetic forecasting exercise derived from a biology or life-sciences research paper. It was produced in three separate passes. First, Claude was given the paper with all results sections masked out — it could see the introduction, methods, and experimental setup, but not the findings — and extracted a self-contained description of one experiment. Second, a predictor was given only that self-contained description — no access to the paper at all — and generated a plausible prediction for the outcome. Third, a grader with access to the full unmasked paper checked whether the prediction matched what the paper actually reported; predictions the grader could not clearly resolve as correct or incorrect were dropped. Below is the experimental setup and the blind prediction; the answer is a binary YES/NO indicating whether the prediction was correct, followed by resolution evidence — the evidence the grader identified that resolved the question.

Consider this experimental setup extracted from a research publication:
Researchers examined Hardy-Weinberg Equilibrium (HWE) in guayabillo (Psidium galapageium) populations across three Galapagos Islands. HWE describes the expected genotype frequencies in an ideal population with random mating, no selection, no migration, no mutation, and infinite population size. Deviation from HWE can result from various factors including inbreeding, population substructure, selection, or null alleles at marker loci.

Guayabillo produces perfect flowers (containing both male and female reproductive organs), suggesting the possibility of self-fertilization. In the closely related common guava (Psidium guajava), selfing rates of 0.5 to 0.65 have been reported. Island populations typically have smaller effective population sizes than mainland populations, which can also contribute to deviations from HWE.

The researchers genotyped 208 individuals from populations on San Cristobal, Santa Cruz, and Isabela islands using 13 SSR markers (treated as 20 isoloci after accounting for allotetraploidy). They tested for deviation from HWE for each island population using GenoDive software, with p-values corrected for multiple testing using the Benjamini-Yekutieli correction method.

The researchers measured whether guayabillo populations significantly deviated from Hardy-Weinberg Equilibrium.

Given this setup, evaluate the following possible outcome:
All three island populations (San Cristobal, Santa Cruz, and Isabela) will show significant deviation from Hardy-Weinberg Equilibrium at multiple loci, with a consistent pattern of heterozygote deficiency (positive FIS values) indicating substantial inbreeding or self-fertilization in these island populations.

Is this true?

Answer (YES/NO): YES